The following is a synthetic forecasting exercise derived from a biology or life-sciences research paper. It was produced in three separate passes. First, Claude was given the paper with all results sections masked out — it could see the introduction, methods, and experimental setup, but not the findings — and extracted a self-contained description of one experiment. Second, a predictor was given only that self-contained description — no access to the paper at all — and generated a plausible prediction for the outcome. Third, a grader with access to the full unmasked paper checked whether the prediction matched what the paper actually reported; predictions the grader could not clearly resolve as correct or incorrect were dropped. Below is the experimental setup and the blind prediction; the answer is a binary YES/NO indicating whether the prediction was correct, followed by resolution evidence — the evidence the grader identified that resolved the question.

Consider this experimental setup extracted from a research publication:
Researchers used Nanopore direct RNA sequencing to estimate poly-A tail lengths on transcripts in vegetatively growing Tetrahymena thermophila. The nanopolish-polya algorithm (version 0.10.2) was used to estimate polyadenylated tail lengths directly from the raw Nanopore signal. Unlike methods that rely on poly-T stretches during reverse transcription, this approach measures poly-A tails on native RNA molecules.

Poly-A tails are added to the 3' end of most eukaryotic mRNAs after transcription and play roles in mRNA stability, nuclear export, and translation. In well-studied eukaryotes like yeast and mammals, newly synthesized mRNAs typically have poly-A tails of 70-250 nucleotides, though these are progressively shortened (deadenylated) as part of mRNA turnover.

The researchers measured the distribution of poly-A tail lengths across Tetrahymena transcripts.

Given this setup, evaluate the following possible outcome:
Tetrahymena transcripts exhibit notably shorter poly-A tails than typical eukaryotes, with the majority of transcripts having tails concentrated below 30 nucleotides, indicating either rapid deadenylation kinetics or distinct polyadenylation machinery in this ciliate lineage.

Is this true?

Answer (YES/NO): NO